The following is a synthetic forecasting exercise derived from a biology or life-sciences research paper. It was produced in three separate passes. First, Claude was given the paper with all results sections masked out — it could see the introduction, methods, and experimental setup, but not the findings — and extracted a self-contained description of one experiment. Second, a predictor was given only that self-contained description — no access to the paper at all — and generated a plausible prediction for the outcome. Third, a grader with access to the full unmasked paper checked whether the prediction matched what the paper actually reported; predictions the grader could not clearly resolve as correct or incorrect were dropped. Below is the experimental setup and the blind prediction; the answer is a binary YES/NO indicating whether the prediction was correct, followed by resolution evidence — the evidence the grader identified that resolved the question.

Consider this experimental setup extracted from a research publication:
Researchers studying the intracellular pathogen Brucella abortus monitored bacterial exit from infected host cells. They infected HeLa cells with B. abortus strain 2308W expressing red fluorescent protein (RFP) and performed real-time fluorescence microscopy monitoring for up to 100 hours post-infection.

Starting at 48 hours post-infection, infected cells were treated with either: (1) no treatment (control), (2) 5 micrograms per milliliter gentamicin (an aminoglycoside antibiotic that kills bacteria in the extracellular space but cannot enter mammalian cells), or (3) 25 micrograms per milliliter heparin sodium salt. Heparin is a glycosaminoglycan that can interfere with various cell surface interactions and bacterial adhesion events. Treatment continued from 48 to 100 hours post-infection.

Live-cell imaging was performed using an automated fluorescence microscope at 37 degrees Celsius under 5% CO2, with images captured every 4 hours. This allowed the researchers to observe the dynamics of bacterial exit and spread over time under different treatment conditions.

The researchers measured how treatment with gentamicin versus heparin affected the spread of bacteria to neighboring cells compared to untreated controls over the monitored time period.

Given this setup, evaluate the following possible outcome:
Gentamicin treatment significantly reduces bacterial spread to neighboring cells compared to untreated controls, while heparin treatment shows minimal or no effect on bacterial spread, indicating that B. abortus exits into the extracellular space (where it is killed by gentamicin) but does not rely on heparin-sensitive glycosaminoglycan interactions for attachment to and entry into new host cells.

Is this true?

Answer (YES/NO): NO